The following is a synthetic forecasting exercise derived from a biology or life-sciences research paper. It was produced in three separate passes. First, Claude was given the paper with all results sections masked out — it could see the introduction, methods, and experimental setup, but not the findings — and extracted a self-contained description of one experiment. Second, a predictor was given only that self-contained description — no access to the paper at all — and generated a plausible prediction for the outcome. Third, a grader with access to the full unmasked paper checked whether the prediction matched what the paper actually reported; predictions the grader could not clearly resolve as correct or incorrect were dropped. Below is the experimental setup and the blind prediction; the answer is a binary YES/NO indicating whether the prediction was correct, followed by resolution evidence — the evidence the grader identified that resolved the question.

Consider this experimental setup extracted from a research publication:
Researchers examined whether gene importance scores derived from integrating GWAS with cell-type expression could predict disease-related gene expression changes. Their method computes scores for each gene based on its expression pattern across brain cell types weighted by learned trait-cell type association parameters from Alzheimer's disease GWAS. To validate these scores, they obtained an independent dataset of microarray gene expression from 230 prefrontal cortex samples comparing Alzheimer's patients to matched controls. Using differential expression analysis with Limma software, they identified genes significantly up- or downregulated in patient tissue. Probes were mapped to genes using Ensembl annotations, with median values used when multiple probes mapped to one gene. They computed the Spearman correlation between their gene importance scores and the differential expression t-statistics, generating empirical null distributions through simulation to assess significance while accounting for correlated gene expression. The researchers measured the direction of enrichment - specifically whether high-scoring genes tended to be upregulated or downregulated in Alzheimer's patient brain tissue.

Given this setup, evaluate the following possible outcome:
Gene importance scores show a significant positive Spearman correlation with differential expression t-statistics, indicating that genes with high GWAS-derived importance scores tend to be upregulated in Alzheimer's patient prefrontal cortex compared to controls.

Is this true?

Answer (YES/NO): YES